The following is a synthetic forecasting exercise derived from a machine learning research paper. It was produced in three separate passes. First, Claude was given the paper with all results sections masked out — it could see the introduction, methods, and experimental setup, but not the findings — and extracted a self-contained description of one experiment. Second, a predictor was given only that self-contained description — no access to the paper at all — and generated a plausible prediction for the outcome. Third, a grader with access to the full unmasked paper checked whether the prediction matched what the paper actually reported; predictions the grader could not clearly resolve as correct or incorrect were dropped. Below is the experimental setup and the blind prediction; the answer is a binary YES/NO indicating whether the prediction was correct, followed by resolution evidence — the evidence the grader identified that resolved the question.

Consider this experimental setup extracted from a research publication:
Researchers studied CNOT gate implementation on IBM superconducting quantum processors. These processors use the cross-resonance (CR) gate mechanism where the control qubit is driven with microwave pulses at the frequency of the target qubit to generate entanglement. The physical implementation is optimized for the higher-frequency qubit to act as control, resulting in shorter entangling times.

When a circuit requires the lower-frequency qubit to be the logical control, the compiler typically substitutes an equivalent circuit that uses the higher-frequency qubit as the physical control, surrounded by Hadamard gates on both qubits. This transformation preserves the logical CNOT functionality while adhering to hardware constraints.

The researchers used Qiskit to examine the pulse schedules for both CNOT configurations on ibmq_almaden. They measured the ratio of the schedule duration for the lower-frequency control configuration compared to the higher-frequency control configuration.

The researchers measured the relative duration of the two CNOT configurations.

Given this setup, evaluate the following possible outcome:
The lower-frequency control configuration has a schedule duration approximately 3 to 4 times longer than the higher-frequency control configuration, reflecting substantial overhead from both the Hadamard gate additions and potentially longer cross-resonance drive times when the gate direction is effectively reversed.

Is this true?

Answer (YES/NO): NO